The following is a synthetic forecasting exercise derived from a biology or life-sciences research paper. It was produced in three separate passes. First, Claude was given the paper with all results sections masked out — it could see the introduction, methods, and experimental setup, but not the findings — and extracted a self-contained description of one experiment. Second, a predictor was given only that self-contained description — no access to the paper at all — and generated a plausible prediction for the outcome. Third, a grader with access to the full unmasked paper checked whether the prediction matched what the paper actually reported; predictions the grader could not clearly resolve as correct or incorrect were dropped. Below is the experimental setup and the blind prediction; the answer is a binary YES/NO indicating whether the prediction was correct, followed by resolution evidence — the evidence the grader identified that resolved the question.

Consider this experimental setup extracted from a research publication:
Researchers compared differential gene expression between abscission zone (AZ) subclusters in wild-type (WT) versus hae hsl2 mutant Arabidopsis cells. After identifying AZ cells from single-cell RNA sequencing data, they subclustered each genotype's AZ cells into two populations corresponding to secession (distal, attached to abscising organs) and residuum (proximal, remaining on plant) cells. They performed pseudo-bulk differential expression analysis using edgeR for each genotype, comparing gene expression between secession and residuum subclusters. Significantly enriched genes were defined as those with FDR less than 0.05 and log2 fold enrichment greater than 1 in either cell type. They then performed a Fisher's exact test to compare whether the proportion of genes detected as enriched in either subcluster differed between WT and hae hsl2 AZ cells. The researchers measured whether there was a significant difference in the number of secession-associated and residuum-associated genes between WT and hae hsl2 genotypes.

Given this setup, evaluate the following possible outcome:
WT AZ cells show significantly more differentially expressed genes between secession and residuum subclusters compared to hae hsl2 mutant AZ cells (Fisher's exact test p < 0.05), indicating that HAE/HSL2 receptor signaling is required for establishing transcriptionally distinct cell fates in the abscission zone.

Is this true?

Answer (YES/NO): YES